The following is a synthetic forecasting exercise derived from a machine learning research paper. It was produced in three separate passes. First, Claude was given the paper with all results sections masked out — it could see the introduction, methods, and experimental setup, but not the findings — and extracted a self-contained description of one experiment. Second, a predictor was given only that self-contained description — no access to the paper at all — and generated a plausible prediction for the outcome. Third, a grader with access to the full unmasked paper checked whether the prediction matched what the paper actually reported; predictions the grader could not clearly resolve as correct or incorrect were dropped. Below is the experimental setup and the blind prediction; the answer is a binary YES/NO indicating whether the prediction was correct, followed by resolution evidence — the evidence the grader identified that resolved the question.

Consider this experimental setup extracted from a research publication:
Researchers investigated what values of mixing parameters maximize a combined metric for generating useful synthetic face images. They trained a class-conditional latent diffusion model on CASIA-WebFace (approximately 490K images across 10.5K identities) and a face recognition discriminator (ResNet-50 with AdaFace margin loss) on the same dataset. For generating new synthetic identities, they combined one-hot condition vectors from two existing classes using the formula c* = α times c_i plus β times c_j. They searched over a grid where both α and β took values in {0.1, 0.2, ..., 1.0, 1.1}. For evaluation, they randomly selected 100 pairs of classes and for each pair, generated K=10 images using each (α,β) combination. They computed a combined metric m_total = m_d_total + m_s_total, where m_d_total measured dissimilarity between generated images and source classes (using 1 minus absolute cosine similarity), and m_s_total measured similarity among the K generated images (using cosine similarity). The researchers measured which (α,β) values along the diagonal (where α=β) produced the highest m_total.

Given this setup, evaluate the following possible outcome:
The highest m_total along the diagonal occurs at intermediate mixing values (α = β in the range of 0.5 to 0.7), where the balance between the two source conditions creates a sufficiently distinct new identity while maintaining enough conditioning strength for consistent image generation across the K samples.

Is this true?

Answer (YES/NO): YES